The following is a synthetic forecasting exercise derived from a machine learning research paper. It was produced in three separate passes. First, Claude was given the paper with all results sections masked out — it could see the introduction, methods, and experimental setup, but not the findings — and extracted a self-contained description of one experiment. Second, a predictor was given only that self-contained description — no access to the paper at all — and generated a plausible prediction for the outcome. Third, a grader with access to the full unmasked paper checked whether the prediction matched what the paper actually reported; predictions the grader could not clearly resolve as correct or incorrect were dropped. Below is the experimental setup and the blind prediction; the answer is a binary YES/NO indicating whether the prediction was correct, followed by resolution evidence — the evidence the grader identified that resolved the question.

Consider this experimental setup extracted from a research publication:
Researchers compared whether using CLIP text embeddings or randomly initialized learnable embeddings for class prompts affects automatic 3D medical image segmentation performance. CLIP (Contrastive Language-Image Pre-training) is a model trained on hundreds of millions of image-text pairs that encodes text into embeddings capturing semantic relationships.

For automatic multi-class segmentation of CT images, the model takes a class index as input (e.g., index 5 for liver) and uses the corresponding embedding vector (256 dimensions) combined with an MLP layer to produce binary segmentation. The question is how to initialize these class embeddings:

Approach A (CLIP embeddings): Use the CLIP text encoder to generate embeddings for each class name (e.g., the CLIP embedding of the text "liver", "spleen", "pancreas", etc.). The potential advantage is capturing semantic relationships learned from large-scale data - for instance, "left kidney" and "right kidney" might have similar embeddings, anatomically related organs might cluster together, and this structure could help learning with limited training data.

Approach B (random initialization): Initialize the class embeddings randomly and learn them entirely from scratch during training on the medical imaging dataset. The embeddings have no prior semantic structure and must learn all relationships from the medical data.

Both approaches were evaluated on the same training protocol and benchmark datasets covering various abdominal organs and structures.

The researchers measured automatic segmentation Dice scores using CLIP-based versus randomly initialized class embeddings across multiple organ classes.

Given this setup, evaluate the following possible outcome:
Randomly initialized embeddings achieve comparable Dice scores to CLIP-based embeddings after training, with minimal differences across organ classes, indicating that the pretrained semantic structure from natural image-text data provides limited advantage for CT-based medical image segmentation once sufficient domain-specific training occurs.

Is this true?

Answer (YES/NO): YES